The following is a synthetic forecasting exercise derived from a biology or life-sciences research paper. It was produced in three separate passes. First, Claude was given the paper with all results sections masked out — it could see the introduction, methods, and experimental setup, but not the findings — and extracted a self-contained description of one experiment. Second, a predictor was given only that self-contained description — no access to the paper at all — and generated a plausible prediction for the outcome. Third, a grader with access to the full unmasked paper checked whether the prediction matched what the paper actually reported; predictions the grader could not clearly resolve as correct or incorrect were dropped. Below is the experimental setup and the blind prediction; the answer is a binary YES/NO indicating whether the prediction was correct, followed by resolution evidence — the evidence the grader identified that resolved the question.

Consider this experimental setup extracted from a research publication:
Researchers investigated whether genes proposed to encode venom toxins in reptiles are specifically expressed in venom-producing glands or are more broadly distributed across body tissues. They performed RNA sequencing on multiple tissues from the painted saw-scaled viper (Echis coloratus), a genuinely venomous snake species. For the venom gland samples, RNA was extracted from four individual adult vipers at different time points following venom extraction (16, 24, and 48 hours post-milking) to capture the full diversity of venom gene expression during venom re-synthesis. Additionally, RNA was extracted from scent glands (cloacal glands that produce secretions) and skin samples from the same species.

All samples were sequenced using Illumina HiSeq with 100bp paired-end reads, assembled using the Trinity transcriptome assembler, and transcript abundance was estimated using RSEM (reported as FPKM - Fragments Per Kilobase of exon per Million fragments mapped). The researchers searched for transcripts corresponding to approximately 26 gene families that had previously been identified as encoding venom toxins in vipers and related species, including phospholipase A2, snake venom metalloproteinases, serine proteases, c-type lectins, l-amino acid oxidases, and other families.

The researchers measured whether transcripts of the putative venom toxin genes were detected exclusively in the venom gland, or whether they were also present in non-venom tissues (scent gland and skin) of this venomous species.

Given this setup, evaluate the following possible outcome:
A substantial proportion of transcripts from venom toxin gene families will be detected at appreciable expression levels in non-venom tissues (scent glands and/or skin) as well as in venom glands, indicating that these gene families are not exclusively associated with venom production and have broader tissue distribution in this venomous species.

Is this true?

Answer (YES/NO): YES